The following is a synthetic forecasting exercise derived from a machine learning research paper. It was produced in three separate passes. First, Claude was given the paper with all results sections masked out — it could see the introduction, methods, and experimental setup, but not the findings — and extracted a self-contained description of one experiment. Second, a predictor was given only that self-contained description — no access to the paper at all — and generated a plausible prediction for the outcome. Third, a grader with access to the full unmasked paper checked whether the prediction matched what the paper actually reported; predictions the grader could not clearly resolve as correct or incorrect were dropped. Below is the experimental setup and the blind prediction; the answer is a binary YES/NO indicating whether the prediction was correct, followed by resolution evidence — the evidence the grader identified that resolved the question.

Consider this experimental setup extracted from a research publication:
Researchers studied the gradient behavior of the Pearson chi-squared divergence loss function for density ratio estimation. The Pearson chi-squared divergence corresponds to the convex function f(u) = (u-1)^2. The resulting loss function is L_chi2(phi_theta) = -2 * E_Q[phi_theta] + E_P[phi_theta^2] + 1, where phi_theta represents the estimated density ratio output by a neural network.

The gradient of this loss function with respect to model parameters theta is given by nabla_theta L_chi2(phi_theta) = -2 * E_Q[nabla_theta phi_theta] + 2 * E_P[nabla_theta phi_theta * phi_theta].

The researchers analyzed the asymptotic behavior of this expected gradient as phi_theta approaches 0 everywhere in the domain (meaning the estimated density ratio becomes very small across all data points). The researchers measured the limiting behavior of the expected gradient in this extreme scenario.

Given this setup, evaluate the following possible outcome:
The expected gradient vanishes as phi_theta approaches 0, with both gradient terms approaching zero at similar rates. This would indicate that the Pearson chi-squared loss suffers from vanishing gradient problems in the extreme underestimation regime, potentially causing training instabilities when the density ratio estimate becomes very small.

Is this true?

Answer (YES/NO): NO